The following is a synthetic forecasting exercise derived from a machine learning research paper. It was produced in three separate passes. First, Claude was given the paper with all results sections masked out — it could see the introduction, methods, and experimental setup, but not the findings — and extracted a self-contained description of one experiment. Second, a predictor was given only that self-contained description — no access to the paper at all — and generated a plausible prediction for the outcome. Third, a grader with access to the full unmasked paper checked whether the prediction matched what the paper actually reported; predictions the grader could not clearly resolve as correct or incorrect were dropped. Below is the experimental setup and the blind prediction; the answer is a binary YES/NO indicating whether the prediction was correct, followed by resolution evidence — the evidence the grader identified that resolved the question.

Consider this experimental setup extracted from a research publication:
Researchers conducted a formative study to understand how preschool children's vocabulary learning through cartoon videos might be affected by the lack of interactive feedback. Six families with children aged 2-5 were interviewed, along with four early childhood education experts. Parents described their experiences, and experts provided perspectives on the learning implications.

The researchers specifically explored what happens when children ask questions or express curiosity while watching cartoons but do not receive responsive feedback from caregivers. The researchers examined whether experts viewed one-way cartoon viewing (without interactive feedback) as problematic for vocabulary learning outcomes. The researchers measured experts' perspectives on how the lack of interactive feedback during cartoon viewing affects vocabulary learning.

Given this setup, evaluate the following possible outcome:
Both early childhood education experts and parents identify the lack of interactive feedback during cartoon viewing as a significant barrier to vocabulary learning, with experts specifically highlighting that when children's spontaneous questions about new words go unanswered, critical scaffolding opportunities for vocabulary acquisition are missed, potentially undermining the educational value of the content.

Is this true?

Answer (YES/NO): YES